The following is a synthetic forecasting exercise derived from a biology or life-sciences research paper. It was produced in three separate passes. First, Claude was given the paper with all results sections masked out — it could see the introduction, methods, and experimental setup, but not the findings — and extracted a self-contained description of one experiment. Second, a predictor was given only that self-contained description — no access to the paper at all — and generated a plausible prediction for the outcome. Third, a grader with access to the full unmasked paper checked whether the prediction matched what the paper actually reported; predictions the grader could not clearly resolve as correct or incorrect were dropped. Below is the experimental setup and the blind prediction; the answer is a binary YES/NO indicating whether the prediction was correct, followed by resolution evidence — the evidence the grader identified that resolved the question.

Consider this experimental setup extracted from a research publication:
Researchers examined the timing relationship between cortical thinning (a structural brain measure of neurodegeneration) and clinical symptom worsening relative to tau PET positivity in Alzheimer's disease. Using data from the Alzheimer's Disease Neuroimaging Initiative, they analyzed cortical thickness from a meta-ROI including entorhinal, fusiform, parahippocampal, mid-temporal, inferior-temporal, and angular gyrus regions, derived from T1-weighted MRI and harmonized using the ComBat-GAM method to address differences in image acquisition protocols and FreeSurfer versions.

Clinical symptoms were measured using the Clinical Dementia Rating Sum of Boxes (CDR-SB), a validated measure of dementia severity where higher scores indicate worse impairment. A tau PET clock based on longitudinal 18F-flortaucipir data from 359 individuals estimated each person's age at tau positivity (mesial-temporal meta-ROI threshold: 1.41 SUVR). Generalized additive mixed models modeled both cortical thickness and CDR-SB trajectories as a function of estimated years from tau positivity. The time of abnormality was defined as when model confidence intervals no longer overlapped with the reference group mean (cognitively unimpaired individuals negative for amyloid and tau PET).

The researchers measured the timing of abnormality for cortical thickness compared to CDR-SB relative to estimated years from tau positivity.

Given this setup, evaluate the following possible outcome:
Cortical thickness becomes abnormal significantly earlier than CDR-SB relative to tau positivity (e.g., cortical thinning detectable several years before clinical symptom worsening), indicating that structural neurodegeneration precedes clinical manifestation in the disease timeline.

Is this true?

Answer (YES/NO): NO